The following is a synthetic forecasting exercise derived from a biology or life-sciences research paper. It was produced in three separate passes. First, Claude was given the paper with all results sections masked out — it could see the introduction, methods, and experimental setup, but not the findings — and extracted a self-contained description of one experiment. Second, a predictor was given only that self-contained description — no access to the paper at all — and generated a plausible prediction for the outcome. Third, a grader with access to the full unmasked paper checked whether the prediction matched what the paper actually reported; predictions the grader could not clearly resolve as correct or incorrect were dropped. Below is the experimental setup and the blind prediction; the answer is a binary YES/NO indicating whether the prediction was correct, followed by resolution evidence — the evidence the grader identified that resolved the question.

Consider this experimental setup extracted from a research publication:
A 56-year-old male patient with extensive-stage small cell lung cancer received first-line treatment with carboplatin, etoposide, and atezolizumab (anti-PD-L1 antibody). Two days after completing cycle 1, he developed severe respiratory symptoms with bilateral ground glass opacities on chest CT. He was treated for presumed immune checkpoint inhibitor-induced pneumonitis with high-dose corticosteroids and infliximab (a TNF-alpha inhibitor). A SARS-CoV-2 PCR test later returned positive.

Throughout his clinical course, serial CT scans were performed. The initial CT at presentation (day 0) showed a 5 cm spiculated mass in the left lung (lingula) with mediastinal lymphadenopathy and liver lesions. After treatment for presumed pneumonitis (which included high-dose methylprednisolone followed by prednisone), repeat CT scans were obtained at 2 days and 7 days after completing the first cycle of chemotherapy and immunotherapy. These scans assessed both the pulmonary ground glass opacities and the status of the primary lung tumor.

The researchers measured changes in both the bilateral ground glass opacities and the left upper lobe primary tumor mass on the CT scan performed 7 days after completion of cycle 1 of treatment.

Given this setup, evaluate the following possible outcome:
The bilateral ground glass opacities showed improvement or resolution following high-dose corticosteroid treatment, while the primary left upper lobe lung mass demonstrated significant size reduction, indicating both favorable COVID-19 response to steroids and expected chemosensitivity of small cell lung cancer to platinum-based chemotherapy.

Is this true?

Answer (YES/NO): NO